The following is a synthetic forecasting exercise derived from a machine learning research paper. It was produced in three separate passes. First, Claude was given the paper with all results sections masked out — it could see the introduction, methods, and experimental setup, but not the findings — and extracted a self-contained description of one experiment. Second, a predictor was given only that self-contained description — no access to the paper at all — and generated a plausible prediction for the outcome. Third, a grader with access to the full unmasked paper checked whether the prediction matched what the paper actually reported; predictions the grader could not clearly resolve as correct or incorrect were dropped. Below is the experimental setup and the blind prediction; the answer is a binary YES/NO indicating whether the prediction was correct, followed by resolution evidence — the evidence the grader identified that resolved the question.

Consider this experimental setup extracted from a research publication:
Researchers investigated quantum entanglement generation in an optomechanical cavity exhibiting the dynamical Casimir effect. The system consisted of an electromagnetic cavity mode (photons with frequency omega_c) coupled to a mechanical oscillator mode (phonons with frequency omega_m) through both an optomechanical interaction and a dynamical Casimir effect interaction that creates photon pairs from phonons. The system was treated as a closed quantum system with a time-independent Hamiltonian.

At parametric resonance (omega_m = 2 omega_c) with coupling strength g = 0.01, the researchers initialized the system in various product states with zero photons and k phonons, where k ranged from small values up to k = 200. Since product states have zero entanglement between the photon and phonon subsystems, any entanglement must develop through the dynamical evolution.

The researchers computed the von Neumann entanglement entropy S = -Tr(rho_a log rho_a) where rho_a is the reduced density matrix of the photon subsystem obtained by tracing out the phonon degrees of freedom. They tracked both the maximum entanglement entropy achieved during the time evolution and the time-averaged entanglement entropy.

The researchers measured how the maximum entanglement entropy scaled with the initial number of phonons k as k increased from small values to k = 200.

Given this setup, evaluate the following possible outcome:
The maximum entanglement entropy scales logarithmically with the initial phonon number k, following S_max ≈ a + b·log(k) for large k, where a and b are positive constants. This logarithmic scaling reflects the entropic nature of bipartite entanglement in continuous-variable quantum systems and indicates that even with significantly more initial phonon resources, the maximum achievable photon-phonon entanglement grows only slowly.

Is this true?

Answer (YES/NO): YES